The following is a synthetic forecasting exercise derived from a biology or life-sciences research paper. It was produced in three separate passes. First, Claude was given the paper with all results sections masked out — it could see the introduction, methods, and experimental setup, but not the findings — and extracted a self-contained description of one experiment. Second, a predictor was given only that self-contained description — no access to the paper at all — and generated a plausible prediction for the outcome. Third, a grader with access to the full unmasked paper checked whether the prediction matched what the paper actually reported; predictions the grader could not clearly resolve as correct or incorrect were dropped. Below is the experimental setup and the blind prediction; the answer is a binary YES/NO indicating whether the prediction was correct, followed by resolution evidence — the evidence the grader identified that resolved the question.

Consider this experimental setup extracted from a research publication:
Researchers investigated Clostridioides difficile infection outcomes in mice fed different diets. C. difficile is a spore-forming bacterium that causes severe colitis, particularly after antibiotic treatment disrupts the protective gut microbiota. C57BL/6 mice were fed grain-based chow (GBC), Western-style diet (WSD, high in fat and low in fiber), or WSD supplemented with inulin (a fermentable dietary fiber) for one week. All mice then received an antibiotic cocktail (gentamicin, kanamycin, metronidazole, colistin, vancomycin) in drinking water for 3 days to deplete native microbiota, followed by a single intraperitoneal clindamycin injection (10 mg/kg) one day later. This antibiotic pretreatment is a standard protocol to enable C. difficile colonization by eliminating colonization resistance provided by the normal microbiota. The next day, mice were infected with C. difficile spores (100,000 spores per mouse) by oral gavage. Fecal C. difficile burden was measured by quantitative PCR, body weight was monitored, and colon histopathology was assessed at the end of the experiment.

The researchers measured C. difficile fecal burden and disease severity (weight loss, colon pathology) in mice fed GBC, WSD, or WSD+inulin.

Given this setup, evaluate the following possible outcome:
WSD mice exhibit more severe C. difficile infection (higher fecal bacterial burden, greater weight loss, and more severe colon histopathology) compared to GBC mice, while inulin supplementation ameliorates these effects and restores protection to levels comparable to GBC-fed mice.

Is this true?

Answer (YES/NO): NO